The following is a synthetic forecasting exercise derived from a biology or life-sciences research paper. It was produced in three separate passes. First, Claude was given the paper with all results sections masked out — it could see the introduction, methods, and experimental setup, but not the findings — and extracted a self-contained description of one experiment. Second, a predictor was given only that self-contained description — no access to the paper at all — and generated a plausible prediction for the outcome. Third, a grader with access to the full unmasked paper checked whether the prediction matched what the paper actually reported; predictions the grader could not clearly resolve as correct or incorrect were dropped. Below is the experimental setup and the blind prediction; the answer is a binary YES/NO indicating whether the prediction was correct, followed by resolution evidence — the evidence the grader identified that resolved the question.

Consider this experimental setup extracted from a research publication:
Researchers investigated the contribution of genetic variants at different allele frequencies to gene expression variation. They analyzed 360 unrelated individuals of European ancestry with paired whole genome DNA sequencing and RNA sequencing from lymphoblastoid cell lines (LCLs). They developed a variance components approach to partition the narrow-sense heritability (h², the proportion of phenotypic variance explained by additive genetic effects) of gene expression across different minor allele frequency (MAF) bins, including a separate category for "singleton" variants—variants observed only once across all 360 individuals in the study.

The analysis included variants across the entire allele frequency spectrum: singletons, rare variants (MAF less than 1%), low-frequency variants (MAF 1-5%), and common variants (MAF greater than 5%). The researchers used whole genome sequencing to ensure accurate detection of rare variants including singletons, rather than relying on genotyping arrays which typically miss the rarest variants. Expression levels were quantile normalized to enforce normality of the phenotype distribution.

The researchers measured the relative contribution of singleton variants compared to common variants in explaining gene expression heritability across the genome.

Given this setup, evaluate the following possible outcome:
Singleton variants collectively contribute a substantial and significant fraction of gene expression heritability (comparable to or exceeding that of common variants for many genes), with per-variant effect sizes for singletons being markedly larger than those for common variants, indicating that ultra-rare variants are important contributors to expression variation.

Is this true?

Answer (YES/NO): YES